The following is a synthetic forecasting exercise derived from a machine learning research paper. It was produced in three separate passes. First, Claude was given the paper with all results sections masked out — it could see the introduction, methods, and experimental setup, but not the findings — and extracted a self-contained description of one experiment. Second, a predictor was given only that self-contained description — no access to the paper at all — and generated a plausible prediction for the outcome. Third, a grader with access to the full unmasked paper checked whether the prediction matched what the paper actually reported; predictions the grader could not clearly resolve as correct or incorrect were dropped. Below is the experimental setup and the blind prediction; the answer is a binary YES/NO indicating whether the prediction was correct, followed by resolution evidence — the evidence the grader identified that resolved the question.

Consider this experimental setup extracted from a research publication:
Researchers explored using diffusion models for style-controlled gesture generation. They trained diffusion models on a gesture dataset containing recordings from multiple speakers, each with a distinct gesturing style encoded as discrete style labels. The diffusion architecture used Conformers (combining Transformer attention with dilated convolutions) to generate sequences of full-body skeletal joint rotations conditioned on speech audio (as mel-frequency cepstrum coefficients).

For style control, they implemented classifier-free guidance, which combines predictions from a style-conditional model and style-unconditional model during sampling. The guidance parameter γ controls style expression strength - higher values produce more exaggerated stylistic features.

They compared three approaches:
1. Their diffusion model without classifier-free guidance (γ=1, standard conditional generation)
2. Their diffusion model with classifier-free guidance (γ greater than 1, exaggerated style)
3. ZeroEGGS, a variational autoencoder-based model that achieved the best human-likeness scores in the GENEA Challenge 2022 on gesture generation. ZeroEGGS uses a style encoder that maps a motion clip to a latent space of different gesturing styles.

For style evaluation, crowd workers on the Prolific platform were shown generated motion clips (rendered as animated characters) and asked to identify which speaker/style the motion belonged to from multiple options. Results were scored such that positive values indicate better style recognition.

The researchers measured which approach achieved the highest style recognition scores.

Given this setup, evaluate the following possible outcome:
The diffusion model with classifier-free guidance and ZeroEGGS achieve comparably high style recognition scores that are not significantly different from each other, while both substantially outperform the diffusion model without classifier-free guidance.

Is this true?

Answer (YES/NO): YES